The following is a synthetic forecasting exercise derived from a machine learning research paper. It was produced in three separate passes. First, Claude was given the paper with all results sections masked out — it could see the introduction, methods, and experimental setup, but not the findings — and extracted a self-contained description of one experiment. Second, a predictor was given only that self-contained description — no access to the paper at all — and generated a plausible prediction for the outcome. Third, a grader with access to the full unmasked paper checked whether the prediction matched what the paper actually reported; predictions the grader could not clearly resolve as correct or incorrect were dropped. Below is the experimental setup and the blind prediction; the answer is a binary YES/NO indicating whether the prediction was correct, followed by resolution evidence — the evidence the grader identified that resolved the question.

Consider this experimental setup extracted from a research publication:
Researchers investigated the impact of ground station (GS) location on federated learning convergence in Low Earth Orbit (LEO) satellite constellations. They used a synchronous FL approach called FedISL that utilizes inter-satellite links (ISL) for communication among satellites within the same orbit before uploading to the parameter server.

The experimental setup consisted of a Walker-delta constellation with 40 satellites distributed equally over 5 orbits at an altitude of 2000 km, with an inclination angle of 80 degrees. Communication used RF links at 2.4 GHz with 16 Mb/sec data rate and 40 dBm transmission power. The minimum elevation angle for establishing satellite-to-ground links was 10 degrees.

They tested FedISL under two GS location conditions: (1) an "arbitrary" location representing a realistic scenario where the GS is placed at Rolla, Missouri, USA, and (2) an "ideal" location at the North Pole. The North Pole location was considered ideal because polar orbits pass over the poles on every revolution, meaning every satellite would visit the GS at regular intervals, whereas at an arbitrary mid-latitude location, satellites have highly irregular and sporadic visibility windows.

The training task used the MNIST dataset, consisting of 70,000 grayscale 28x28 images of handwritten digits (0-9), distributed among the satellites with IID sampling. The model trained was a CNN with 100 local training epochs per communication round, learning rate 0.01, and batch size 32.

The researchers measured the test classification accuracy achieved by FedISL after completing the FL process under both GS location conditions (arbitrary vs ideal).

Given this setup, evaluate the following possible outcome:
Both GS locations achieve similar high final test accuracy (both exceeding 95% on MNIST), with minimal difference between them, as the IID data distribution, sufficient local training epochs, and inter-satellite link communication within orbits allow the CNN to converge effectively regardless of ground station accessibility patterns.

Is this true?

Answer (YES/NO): NO